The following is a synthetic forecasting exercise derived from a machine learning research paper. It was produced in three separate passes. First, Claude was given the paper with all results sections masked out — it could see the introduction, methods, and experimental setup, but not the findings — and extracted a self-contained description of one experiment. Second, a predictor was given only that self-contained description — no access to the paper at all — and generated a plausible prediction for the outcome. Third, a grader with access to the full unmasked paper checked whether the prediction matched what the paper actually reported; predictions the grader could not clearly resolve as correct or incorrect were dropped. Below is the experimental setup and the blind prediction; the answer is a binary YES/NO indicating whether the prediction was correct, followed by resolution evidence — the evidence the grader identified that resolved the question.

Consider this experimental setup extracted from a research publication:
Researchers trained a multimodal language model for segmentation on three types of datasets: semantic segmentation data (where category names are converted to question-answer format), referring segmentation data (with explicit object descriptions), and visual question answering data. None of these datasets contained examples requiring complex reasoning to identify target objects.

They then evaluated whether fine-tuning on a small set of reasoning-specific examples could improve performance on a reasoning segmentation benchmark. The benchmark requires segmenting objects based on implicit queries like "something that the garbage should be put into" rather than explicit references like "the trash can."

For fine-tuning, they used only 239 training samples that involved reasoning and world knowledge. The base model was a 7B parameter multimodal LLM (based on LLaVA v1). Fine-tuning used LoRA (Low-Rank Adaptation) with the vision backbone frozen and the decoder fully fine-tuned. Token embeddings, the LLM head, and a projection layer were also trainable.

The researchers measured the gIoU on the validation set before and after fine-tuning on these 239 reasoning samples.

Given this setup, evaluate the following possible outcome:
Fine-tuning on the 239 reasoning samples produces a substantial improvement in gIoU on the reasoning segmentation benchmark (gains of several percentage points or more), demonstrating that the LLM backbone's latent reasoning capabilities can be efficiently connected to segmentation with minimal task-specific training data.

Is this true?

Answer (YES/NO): YES